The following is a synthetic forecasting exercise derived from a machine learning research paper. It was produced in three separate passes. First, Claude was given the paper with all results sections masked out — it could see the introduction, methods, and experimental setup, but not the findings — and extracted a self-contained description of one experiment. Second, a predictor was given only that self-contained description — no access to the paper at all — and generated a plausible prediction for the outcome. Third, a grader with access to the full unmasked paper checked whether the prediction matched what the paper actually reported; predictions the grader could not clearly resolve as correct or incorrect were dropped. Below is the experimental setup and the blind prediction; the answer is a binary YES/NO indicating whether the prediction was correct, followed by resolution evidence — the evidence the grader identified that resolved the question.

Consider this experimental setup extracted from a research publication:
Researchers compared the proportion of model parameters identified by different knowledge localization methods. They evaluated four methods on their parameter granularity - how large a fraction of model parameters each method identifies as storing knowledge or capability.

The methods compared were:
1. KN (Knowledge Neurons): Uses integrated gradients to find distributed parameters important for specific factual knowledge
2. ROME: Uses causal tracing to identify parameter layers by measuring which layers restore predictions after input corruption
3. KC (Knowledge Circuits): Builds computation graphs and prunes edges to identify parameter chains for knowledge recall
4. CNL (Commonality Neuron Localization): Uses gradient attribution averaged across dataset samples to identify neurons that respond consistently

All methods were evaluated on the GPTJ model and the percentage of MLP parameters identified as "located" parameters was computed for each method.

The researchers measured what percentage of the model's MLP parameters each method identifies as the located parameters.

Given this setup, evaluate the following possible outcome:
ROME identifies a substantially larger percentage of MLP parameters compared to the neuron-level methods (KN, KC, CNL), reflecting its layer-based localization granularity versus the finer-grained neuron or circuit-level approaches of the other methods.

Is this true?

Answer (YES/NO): YES